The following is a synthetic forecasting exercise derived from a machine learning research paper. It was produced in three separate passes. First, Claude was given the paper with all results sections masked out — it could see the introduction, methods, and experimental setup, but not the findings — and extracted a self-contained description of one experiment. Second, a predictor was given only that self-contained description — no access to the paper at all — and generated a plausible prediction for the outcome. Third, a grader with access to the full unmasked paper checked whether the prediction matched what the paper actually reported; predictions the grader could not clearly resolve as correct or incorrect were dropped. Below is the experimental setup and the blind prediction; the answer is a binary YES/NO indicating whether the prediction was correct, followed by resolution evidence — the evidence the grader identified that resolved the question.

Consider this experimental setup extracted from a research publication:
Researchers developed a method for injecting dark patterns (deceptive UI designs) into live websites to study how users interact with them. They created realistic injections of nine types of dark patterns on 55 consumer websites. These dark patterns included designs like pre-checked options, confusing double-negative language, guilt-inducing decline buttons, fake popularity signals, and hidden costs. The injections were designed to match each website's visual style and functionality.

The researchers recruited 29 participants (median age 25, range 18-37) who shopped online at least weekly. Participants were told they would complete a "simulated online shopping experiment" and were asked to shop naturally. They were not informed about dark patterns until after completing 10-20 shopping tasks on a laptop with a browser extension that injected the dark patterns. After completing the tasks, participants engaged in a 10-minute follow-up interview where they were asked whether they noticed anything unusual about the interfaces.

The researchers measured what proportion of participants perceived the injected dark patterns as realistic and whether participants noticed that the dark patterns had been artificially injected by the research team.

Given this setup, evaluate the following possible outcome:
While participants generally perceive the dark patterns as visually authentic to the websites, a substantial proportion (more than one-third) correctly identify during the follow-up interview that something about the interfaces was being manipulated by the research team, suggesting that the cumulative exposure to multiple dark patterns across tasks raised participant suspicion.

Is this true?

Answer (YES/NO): NO